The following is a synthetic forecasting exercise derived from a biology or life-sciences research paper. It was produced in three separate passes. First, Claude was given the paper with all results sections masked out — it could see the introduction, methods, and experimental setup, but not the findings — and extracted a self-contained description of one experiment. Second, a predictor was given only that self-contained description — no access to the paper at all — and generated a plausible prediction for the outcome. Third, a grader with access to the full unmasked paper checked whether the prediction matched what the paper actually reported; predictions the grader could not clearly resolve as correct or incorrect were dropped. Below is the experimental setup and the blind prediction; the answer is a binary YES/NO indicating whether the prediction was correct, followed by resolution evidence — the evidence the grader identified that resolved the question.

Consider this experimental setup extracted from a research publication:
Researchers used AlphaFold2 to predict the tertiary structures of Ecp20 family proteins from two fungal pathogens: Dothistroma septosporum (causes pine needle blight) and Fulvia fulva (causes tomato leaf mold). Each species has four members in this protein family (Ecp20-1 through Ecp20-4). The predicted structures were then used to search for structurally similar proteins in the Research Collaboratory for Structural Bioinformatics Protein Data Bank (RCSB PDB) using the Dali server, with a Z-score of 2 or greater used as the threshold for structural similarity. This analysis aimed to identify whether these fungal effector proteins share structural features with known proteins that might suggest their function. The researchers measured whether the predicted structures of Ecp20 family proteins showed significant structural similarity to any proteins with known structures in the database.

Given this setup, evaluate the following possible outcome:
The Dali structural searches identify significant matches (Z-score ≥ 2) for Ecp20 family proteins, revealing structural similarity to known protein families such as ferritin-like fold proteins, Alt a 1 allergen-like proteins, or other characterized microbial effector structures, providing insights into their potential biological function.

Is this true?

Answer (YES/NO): YES